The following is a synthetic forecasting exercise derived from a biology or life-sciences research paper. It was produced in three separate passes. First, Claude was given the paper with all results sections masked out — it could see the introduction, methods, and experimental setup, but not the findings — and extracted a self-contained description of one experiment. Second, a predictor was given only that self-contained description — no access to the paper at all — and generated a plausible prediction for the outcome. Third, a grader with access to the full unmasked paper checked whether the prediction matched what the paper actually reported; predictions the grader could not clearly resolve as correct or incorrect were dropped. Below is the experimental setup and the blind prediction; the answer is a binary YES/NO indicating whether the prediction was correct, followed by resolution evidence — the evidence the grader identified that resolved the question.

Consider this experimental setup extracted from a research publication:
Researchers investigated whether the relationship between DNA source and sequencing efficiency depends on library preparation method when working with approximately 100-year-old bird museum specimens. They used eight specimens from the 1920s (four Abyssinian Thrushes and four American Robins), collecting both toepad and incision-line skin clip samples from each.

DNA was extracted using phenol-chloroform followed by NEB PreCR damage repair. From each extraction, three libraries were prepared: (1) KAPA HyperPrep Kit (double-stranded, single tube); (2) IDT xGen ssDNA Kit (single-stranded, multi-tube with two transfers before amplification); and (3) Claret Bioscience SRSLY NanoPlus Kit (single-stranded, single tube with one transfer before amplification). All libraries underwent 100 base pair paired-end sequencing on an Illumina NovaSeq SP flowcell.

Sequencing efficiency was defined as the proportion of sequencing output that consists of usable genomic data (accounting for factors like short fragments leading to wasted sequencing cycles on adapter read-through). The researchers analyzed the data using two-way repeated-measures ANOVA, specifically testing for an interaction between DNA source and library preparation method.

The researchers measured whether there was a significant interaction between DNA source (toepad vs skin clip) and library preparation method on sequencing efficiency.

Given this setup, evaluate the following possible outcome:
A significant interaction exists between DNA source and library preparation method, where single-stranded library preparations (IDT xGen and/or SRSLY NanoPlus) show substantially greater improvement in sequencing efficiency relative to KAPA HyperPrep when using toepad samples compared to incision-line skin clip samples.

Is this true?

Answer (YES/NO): NO